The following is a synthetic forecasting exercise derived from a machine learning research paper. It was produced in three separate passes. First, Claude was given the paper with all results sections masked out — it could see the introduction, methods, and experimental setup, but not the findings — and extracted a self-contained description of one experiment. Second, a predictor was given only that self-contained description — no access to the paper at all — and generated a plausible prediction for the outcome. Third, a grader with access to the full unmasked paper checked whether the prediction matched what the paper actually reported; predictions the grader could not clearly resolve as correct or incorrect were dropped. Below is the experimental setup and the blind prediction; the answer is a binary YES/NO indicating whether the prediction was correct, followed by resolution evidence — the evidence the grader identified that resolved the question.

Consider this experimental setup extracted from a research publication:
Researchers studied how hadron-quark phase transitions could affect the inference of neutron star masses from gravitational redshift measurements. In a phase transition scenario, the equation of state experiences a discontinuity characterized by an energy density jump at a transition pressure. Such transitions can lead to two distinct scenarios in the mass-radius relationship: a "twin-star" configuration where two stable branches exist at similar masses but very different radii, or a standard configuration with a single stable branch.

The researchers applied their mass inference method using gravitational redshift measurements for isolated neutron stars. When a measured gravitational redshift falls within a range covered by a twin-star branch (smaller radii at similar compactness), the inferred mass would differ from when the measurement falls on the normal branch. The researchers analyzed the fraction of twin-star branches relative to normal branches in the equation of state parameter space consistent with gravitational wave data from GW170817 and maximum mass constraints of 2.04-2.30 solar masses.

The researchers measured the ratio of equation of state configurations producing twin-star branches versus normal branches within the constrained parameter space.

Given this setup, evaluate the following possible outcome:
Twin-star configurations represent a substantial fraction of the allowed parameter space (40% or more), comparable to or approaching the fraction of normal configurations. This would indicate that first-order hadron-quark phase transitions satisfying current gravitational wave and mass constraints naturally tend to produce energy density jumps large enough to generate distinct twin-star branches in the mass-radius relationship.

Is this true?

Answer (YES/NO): NO